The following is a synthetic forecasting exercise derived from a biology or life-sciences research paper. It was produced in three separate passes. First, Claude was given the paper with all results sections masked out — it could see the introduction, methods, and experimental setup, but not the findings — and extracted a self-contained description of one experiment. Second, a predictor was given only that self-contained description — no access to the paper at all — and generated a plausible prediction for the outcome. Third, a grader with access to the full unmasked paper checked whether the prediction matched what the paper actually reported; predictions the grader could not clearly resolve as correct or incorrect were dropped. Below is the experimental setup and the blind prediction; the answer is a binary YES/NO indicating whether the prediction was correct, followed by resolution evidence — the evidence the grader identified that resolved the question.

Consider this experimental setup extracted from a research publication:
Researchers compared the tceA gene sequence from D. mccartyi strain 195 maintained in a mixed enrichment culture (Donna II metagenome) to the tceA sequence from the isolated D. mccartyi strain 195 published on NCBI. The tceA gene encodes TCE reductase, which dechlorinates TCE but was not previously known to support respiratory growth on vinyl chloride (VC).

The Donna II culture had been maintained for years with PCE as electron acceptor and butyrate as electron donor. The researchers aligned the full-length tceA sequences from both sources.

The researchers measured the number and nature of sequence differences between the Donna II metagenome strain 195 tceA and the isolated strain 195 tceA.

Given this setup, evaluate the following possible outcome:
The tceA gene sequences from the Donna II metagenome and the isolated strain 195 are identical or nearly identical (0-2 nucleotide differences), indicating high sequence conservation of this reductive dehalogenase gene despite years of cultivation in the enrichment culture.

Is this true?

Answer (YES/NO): NO